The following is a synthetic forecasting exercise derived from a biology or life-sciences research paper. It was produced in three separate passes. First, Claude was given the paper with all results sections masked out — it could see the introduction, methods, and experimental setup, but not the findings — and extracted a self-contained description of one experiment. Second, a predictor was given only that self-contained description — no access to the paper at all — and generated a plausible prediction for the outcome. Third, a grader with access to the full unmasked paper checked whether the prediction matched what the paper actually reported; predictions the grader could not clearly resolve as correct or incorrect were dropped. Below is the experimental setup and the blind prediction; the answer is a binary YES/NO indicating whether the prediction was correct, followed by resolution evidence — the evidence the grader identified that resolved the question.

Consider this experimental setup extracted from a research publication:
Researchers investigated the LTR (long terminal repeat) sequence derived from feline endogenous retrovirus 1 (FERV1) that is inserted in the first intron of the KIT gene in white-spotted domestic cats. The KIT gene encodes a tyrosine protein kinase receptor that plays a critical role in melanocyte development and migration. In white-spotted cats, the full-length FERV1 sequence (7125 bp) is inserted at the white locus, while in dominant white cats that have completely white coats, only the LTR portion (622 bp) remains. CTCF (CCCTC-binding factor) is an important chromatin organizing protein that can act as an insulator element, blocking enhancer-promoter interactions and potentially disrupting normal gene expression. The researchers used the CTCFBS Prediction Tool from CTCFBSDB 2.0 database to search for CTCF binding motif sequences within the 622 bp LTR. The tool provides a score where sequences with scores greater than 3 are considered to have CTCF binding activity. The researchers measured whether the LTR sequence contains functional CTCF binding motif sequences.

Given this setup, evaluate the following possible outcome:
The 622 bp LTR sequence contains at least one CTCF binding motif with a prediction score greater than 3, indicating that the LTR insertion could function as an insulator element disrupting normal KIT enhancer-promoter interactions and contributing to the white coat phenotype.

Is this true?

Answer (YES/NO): YES